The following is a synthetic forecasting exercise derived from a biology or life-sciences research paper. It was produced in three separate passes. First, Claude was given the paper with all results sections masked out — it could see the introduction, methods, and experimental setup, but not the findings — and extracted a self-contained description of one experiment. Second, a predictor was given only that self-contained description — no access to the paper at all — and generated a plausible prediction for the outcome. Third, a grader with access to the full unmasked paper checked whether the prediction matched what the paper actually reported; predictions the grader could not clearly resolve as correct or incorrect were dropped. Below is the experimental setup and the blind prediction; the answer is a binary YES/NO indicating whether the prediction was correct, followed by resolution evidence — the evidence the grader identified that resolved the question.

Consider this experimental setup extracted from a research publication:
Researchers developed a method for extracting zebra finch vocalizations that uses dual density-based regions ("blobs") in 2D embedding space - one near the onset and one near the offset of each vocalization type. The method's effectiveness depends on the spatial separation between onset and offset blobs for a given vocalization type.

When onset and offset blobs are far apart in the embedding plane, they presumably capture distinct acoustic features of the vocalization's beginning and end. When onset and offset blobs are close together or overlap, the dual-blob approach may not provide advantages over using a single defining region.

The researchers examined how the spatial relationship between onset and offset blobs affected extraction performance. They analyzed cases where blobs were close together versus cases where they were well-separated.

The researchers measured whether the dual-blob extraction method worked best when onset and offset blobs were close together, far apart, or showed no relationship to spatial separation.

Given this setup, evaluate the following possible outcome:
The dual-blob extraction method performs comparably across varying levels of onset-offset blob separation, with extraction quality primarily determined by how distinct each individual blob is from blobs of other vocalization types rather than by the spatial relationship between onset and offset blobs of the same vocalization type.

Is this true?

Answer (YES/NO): NO